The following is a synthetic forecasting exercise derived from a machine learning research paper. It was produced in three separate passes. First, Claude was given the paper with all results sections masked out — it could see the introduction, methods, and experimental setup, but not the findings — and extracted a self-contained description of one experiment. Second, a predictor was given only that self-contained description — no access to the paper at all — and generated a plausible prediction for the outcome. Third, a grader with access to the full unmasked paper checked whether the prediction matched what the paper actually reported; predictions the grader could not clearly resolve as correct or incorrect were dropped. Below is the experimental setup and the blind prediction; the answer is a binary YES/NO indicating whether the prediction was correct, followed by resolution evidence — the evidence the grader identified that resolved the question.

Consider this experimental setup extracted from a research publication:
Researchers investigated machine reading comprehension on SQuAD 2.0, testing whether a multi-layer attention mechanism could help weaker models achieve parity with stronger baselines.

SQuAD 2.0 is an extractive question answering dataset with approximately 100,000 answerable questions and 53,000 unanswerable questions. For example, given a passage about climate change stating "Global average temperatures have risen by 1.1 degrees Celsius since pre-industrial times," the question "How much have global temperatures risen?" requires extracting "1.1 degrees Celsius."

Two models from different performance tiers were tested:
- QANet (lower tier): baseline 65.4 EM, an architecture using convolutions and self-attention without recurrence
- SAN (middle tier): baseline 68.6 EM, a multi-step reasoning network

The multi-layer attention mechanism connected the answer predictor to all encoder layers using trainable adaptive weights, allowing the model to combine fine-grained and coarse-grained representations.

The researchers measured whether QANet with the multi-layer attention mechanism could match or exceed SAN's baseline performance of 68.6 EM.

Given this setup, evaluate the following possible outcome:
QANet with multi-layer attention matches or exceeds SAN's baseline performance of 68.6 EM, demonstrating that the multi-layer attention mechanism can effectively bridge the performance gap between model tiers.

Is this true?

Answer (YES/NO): NO